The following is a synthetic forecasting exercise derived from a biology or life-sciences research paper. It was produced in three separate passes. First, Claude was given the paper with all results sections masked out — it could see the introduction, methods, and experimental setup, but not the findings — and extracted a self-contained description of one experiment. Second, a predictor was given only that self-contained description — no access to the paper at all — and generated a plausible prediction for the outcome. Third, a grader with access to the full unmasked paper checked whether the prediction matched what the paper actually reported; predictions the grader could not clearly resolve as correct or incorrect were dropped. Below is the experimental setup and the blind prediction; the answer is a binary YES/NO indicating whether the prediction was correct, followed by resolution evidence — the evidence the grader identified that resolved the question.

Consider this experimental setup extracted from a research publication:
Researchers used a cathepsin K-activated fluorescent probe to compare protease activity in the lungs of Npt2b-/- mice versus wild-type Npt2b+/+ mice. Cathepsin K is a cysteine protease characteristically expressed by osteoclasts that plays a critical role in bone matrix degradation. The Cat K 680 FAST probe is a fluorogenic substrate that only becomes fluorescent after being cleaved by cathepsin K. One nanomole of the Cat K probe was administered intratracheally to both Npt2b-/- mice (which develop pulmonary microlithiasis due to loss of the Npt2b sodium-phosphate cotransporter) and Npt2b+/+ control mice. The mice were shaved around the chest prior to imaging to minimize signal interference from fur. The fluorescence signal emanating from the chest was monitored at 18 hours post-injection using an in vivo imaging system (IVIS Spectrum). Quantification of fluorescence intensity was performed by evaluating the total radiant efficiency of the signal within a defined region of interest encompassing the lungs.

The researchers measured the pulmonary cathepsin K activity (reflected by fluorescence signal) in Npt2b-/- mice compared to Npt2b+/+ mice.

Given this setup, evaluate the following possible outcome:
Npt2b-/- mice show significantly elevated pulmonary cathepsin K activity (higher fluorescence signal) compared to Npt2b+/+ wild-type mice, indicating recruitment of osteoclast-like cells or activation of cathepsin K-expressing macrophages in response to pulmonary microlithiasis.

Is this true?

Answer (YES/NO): YES